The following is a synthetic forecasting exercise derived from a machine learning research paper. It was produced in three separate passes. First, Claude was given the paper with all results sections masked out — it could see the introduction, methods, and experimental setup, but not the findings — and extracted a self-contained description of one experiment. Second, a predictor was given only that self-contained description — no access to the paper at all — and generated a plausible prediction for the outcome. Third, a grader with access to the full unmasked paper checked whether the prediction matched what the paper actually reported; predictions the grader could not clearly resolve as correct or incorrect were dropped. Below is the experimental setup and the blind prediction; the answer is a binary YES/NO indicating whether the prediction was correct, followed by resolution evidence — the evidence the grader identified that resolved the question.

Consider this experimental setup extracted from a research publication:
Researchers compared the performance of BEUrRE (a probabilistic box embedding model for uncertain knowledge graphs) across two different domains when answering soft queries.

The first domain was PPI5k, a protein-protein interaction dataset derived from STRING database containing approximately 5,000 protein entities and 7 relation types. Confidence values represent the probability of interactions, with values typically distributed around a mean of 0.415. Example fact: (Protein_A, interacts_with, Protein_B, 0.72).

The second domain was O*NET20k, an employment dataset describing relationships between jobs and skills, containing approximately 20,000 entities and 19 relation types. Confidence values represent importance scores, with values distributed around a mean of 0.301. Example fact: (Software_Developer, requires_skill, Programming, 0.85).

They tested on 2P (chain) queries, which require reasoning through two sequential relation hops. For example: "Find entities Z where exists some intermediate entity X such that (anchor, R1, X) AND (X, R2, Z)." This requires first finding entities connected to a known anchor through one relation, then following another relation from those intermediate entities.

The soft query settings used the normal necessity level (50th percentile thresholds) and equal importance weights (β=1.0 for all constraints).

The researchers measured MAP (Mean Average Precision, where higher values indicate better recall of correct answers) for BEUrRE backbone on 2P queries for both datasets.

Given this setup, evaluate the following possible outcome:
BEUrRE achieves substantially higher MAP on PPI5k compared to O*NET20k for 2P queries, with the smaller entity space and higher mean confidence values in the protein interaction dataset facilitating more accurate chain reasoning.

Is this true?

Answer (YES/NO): YES